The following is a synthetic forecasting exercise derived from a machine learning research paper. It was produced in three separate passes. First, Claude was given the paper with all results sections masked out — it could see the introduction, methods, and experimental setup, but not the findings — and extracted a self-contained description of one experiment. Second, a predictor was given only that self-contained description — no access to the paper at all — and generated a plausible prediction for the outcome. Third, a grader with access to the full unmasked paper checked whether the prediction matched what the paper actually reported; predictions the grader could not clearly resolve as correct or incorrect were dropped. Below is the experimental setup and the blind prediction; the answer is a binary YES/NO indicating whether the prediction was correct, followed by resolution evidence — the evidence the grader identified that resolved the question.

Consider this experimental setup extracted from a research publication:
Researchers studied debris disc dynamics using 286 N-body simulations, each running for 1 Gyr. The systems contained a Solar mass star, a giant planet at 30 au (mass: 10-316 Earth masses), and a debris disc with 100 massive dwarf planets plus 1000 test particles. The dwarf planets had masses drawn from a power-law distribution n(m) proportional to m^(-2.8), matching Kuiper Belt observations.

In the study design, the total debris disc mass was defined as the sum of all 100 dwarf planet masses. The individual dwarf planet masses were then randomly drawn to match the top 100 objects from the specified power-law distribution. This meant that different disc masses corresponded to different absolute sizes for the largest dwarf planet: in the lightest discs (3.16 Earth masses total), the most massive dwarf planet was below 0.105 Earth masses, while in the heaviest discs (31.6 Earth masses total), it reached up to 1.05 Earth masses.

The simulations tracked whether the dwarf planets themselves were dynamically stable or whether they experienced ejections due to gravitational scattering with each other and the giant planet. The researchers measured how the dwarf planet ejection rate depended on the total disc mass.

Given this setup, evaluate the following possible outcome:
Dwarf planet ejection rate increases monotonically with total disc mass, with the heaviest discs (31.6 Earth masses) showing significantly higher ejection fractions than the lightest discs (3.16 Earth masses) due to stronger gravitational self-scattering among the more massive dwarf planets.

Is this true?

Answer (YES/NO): YES